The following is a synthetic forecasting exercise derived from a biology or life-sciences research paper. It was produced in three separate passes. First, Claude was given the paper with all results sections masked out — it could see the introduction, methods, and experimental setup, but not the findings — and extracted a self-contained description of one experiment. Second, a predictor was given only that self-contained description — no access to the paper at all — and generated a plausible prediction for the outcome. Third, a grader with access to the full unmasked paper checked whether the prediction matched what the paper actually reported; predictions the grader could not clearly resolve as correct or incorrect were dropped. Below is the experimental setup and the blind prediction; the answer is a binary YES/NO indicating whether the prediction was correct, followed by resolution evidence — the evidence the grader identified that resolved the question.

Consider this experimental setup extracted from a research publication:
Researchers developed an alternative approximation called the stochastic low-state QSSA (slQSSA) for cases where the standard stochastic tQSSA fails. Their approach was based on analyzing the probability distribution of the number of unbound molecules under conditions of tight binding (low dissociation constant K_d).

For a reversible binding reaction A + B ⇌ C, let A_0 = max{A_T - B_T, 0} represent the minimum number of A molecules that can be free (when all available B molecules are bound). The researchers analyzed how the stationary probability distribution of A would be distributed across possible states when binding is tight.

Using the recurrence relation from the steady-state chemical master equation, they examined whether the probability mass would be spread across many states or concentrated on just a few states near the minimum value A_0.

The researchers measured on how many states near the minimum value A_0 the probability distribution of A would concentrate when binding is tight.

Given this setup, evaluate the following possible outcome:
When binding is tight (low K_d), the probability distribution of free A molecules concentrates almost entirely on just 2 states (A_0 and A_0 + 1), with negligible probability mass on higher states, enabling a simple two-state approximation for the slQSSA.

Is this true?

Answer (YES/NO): YES